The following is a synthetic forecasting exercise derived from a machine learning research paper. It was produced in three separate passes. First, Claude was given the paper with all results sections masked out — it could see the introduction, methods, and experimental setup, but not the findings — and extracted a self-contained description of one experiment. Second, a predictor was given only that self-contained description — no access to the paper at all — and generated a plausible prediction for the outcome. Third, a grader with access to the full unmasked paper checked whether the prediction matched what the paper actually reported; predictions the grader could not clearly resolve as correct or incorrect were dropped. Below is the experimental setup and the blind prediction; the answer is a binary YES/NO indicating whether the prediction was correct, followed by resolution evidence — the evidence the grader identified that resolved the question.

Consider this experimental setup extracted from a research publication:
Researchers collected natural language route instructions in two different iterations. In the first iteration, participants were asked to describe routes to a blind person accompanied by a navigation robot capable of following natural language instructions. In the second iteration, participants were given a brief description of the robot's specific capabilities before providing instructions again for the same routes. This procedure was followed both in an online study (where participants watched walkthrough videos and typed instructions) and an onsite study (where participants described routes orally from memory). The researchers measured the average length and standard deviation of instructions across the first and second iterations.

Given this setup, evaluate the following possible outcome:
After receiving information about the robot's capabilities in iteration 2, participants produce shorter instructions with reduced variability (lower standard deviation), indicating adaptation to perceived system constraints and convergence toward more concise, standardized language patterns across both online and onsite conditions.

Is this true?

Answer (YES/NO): NO